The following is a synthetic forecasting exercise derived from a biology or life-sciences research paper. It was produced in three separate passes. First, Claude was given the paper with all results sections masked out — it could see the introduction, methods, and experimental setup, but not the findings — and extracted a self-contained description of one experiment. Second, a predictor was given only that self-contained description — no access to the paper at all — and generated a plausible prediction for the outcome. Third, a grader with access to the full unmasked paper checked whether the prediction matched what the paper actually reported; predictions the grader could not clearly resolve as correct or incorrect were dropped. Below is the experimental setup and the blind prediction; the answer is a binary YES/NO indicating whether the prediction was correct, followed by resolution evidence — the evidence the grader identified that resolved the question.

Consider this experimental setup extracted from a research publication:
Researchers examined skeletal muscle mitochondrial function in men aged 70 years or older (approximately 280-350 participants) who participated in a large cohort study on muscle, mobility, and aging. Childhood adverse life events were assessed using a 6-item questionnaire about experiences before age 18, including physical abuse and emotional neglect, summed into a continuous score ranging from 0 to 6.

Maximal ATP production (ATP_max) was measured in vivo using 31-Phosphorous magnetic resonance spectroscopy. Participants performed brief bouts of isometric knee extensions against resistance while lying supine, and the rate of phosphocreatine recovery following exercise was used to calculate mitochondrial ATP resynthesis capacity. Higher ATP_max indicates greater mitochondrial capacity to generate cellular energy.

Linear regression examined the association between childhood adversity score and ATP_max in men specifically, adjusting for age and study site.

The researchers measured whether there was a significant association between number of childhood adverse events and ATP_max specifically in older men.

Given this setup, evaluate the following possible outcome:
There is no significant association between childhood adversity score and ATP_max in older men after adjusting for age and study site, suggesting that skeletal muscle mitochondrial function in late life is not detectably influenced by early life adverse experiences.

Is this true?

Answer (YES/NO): NO